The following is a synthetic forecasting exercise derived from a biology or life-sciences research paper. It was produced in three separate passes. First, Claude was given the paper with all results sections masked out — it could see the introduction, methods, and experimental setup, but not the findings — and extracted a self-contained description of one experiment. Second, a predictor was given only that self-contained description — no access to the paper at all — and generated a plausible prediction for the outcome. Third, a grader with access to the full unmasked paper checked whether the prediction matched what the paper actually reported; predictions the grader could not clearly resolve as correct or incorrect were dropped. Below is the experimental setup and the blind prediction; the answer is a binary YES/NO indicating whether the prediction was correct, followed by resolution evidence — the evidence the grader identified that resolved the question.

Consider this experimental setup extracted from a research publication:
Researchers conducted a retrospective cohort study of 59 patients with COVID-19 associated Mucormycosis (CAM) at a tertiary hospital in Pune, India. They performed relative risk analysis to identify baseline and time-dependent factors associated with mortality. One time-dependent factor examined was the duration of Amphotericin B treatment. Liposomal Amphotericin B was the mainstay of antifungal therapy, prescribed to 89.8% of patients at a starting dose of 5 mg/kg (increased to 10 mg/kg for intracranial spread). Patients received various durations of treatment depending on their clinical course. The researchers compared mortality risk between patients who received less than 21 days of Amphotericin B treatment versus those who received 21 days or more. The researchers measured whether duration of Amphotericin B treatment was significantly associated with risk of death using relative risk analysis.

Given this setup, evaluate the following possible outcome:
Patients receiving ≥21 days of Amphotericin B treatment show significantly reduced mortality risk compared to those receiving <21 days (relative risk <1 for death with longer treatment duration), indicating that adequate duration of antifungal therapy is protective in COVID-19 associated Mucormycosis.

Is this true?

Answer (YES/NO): YES